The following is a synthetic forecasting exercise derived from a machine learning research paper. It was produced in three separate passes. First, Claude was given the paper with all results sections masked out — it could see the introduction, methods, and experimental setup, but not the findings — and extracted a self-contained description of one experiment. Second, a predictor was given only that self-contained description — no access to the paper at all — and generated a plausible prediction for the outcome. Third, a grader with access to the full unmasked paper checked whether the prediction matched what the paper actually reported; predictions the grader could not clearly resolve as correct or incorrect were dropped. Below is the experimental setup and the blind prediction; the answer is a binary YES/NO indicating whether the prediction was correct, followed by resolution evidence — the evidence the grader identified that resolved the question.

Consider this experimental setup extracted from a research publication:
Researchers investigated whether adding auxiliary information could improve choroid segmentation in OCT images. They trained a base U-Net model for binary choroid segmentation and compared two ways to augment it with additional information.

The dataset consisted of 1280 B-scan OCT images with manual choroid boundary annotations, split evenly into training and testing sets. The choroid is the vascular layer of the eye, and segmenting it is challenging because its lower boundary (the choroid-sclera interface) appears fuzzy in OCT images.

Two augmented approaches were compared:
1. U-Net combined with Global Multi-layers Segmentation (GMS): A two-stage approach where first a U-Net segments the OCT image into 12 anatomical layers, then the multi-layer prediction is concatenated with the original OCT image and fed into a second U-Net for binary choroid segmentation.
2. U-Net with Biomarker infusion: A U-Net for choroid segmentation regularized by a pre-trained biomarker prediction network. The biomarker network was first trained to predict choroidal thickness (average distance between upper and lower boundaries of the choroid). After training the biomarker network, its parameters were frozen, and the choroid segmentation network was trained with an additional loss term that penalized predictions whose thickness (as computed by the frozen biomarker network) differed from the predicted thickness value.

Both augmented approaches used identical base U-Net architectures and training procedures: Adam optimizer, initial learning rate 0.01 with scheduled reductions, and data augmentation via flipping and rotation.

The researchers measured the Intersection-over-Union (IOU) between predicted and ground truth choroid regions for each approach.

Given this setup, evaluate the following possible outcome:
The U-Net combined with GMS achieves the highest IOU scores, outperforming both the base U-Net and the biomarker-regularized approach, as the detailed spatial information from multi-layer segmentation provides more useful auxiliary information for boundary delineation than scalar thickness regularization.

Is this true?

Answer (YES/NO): NO